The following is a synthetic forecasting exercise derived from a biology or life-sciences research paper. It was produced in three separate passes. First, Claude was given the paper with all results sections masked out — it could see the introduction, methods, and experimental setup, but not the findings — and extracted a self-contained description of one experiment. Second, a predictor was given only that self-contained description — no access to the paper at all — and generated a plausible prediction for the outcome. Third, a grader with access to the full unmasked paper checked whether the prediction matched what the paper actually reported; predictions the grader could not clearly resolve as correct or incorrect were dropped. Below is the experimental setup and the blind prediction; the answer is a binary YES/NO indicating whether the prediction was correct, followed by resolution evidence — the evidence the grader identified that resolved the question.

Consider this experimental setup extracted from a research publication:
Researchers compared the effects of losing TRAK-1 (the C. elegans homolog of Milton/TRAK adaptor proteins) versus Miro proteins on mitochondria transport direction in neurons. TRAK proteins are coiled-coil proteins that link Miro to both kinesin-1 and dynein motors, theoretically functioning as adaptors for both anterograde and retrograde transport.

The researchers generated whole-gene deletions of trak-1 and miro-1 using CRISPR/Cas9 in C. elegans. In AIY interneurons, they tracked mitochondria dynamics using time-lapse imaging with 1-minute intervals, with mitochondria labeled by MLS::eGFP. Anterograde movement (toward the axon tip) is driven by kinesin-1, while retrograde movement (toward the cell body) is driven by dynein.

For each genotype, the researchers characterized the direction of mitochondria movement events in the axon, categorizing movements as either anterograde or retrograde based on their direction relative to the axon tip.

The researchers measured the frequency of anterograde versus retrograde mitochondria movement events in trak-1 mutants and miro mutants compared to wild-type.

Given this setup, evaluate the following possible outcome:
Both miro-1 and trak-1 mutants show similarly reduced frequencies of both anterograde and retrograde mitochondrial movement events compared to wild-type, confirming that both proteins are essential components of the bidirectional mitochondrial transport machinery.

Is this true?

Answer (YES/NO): NO